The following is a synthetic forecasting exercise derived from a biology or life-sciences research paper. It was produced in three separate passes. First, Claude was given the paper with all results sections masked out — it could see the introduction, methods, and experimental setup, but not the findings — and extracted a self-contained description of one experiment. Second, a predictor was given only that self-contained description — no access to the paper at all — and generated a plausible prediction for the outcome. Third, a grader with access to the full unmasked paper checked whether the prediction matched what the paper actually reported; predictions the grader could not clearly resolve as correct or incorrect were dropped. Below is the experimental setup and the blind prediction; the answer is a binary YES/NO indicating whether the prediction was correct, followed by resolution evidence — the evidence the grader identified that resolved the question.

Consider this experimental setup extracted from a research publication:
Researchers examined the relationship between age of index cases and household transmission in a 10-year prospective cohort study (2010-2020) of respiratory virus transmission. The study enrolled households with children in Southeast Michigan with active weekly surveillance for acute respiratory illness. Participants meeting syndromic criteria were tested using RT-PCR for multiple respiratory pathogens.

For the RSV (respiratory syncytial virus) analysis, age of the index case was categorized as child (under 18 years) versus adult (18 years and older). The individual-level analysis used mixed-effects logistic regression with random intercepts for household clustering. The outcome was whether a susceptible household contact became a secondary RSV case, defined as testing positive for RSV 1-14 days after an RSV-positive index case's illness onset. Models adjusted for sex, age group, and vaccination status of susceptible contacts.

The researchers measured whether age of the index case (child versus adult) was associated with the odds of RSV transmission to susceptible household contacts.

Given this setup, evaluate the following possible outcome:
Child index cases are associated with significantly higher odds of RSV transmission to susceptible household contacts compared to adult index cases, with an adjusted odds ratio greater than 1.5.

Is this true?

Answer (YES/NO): NO